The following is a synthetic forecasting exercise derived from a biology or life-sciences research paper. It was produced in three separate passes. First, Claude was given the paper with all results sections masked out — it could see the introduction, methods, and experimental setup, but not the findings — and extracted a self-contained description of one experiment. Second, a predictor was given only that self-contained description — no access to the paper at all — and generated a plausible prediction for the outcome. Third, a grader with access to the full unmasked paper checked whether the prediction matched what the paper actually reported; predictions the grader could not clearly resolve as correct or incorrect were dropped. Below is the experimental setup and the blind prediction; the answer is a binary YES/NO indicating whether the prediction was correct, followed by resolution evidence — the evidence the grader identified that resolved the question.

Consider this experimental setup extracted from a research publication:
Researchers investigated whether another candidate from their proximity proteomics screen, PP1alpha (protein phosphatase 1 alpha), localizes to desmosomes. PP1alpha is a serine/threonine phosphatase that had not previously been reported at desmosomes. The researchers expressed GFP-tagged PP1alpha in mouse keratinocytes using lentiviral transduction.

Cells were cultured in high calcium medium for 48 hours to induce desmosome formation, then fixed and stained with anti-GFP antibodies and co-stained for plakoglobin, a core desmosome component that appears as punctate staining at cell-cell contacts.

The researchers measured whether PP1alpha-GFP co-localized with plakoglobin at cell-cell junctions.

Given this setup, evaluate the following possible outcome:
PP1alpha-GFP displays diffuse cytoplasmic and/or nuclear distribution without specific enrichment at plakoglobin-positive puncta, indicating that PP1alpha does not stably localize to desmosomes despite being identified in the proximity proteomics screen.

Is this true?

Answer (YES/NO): NO